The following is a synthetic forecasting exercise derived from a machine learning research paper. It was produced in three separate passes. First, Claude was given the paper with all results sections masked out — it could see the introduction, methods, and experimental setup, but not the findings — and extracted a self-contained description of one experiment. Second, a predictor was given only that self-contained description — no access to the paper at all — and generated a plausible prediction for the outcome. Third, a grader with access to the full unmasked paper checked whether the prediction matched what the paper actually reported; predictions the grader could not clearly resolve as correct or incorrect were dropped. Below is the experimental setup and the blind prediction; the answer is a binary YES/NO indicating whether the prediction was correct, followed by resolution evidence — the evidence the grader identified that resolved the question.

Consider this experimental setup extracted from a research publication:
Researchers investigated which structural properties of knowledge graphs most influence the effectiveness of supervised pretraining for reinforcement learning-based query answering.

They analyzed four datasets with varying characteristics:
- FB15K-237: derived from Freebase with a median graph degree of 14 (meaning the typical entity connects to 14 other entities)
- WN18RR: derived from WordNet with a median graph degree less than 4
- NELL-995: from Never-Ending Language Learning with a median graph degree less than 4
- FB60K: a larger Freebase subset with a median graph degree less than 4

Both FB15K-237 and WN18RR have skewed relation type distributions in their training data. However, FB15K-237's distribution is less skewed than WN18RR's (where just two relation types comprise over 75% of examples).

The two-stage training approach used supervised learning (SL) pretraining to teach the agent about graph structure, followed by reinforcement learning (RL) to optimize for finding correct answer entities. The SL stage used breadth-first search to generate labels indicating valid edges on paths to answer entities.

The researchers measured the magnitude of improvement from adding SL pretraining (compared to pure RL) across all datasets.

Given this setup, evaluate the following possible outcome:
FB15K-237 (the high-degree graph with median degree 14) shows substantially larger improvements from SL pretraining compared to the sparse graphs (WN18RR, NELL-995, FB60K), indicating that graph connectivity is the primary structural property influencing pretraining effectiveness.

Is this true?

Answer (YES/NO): NO